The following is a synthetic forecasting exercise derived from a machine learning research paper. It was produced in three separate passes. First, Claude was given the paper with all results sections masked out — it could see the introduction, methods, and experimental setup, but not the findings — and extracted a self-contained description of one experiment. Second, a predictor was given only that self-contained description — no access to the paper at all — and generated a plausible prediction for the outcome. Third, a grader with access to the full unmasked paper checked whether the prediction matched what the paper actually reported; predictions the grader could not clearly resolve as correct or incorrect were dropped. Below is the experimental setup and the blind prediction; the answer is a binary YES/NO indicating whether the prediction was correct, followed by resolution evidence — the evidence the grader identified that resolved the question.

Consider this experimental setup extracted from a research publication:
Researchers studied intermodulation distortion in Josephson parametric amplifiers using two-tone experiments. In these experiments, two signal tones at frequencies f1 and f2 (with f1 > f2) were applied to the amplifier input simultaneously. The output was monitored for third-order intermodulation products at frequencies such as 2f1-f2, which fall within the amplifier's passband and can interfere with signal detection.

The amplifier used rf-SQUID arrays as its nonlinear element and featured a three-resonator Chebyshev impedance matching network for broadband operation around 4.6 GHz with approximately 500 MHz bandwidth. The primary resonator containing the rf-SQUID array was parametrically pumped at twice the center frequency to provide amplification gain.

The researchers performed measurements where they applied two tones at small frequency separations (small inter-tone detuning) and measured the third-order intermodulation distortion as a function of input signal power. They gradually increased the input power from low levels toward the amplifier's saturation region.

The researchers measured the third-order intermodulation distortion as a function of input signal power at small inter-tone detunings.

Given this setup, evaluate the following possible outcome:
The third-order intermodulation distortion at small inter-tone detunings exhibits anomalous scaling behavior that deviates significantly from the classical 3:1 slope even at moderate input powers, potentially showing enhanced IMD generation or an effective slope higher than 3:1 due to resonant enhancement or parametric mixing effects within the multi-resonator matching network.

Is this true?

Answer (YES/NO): NO